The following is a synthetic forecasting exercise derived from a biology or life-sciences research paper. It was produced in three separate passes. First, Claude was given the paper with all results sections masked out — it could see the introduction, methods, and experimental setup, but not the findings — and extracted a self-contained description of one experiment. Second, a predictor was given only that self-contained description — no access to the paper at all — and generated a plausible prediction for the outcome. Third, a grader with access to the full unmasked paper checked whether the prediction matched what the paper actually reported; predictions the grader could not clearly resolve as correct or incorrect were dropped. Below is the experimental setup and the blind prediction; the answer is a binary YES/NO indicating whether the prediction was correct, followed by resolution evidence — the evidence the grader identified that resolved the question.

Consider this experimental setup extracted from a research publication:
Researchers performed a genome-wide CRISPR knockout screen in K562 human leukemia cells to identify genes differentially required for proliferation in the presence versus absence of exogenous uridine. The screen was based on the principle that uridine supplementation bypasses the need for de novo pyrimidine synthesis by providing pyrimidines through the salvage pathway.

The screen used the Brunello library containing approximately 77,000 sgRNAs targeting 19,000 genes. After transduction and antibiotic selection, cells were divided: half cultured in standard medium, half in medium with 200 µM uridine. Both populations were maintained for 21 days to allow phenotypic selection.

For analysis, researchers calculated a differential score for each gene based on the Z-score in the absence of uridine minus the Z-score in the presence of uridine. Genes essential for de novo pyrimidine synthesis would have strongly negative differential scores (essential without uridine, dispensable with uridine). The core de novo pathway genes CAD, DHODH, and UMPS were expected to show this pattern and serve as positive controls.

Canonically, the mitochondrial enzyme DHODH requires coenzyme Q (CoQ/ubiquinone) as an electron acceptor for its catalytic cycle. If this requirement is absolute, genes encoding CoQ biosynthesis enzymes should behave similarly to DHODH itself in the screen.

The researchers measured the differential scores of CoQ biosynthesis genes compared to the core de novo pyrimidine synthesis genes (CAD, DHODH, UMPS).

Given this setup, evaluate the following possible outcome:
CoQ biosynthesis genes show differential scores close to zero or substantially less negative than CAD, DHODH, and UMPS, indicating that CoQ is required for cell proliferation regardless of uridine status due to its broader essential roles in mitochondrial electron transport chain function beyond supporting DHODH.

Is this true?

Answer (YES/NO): NO